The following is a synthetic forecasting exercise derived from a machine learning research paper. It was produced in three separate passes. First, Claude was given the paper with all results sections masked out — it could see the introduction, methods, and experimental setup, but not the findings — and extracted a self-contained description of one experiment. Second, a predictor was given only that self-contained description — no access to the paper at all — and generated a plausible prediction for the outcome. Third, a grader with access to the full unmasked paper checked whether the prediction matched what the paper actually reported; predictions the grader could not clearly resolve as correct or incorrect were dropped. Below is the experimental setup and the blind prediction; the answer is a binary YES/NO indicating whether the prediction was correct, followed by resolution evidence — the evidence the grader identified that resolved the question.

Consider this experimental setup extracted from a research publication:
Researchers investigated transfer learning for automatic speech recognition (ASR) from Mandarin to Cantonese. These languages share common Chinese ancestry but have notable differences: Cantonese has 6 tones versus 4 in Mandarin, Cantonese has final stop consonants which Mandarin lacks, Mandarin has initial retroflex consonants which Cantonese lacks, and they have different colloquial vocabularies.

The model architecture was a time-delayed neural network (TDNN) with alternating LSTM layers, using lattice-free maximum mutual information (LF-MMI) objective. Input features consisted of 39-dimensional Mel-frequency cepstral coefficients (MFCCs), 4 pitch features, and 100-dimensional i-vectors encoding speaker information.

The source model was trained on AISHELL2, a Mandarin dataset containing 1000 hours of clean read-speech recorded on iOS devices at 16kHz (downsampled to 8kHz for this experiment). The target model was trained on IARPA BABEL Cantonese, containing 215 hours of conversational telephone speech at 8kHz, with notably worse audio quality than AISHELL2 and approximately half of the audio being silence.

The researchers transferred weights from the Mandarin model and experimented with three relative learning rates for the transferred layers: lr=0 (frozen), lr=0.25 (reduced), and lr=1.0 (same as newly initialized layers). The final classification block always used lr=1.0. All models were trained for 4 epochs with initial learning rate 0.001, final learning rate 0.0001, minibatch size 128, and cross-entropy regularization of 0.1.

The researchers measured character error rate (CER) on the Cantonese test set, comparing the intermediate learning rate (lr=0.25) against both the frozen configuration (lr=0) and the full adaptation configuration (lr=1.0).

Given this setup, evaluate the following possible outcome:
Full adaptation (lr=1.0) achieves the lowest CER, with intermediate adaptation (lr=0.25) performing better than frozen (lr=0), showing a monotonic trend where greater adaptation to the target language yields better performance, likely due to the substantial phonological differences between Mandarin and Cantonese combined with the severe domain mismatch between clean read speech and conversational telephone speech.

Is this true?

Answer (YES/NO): NO